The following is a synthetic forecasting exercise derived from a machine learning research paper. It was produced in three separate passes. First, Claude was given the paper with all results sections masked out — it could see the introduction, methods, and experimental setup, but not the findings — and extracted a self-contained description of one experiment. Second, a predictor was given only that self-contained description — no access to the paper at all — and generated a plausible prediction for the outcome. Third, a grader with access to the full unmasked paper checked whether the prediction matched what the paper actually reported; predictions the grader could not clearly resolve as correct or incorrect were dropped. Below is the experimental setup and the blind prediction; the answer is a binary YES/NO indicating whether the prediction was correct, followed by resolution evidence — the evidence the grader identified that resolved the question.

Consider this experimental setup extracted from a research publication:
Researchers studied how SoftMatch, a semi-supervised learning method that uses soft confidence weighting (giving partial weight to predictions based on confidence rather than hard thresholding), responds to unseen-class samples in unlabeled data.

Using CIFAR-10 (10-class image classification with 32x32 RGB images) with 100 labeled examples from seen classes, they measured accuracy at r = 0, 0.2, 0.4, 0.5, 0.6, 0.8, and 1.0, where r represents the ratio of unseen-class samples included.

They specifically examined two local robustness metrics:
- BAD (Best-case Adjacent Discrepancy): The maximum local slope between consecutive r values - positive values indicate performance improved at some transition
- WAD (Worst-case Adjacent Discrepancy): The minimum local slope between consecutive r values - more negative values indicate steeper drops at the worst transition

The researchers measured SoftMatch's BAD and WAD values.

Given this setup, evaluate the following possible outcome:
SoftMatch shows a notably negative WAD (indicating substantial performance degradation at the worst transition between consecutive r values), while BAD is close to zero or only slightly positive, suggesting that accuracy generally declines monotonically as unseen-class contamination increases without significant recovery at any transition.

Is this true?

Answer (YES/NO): NO